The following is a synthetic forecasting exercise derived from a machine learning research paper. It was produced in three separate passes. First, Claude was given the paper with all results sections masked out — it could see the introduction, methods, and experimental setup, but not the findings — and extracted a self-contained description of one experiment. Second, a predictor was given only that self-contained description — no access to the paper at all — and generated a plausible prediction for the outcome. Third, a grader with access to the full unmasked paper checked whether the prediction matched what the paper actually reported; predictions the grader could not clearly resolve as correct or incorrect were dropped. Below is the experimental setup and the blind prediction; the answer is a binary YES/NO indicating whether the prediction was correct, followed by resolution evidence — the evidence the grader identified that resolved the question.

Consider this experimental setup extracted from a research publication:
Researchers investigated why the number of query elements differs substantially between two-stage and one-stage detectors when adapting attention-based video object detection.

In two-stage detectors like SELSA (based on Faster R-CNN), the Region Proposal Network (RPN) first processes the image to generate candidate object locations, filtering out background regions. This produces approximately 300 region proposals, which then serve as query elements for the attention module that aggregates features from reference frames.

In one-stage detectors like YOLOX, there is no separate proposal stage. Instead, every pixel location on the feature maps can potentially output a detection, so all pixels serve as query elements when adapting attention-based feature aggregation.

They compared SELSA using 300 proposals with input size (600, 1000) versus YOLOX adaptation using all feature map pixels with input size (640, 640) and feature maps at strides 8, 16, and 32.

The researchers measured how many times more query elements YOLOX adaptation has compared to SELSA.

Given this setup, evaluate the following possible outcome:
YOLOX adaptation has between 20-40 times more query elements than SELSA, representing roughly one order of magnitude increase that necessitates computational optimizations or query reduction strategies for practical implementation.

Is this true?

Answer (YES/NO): YES